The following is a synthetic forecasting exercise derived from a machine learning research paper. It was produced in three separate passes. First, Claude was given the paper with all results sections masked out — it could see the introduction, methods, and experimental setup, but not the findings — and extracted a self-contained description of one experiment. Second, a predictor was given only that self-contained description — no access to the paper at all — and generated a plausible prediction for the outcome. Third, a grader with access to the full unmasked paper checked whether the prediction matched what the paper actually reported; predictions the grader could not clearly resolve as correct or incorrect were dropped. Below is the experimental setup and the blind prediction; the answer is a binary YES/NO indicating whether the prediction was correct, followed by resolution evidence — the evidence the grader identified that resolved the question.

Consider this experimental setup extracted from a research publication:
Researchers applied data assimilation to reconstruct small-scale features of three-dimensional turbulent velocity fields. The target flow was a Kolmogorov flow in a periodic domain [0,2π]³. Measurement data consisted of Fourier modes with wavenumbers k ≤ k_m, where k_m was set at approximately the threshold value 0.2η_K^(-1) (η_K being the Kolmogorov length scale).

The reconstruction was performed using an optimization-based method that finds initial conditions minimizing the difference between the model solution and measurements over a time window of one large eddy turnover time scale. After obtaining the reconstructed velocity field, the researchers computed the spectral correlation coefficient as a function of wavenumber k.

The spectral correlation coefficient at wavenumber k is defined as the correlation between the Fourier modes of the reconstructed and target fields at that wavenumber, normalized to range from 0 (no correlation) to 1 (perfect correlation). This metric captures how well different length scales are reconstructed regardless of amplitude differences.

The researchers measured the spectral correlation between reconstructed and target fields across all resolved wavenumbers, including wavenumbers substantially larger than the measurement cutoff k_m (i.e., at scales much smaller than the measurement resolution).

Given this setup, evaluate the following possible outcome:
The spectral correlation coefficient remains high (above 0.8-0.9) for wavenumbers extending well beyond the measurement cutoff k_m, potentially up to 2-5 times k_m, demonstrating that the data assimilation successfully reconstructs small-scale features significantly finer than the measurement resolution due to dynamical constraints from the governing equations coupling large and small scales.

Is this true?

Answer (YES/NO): YES